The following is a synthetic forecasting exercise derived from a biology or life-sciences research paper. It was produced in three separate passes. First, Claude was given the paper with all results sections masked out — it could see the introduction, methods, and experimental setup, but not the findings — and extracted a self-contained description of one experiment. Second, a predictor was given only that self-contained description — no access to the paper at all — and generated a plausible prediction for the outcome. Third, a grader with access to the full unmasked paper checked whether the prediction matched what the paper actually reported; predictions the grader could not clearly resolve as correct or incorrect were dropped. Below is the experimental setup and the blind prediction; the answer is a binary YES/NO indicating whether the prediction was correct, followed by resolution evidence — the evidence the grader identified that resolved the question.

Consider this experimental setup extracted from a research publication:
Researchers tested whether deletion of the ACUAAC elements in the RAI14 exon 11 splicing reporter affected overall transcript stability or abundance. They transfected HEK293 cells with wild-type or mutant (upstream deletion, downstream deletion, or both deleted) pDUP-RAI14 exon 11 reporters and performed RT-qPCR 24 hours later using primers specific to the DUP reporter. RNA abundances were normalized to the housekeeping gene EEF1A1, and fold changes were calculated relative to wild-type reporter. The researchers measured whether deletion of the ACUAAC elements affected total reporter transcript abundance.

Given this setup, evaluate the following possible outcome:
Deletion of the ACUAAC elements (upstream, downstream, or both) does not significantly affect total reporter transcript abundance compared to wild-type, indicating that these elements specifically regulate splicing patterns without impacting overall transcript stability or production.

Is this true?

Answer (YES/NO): NO